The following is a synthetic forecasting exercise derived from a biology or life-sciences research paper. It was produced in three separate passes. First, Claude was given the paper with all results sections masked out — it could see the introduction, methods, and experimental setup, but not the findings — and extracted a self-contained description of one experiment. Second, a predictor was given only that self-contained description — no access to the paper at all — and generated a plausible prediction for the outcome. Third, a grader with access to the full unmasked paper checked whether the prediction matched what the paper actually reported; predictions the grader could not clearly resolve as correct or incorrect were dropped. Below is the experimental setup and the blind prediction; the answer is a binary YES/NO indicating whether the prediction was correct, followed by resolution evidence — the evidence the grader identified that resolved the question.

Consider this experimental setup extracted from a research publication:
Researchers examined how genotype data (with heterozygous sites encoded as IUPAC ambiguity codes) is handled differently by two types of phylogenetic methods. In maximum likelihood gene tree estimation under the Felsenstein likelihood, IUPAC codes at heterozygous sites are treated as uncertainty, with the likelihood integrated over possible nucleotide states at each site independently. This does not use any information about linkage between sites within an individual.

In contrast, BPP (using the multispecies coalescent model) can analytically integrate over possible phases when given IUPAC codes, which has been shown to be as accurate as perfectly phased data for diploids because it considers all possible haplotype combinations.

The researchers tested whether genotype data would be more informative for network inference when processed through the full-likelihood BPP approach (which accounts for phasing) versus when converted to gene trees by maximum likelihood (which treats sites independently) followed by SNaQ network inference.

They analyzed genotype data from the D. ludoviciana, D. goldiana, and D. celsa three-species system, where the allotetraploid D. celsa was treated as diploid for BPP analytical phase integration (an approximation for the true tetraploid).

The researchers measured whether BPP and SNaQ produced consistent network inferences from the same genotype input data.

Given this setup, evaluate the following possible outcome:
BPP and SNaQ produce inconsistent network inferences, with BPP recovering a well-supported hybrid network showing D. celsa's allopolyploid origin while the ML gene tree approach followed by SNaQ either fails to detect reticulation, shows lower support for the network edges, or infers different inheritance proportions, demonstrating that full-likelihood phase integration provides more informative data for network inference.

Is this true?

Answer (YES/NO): NO